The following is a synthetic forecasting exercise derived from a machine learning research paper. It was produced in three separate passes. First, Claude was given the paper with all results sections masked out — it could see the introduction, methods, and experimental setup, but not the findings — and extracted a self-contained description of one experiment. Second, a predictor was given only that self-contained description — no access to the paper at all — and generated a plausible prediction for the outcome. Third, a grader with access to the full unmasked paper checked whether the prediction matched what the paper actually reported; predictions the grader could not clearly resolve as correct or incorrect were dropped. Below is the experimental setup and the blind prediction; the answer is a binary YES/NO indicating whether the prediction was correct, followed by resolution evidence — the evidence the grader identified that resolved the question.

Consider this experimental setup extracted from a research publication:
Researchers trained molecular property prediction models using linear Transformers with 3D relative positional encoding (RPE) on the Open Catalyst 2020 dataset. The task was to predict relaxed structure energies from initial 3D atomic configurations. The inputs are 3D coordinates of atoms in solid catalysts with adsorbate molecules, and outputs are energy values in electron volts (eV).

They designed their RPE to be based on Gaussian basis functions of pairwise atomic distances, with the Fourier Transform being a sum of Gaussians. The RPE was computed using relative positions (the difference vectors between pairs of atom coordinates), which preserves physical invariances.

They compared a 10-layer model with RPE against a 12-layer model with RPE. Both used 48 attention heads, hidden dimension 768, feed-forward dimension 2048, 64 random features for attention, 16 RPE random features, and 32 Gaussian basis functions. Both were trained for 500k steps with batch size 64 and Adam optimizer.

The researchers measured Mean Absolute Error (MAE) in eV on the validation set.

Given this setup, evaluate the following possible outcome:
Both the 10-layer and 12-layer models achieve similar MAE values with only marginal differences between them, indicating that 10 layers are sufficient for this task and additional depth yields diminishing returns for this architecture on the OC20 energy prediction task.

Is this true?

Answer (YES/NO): YES